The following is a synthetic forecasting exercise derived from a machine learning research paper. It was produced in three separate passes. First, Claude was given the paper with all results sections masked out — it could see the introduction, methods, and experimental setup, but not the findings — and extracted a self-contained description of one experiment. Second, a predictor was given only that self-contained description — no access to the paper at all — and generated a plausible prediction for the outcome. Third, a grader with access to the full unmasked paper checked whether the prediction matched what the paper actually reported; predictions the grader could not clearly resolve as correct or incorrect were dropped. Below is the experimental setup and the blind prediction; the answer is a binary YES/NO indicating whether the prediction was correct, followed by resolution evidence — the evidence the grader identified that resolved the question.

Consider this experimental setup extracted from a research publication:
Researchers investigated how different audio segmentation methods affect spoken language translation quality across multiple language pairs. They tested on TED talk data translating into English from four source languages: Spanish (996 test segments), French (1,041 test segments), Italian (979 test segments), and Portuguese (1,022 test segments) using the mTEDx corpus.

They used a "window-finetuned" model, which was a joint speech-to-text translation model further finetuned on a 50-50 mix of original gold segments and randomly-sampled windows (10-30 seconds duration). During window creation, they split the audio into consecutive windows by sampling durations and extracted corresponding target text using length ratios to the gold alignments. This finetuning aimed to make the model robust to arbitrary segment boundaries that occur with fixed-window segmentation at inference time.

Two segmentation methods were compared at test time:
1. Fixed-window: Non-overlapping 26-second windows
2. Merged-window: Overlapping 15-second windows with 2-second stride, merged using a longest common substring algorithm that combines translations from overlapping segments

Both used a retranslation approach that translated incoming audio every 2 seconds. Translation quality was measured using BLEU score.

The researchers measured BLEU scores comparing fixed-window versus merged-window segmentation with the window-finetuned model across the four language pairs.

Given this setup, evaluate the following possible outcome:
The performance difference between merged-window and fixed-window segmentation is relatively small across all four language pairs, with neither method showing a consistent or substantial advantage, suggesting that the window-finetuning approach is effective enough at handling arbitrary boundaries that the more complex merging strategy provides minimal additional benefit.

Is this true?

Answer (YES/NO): NO